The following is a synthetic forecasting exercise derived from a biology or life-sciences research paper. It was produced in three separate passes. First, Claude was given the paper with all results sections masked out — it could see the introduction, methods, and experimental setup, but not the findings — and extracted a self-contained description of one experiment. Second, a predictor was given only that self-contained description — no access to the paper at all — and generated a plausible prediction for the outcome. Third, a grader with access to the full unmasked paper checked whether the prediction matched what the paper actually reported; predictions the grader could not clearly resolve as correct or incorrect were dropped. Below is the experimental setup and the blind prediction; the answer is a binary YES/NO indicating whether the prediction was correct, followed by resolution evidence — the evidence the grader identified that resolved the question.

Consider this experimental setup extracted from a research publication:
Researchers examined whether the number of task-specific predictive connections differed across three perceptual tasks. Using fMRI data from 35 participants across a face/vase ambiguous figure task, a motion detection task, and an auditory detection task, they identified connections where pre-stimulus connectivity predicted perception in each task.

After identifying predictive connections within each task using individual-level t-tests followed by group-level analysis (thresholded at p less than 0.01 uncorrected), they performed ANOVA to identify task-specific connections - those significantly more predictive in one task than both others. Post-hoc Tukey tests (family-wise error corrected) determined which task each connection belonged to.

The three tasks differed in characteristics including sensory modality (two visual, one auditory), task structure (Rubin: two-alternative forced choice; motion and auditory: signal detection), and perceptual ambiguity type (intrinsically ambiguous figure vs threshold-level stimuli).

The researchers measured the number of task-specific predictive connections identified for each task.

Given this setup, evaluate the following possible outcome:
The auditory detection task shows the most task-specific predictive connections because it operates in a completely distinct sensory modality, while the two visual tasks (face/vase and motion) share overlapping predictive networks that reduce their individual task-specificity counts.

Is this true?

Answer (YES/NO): NO